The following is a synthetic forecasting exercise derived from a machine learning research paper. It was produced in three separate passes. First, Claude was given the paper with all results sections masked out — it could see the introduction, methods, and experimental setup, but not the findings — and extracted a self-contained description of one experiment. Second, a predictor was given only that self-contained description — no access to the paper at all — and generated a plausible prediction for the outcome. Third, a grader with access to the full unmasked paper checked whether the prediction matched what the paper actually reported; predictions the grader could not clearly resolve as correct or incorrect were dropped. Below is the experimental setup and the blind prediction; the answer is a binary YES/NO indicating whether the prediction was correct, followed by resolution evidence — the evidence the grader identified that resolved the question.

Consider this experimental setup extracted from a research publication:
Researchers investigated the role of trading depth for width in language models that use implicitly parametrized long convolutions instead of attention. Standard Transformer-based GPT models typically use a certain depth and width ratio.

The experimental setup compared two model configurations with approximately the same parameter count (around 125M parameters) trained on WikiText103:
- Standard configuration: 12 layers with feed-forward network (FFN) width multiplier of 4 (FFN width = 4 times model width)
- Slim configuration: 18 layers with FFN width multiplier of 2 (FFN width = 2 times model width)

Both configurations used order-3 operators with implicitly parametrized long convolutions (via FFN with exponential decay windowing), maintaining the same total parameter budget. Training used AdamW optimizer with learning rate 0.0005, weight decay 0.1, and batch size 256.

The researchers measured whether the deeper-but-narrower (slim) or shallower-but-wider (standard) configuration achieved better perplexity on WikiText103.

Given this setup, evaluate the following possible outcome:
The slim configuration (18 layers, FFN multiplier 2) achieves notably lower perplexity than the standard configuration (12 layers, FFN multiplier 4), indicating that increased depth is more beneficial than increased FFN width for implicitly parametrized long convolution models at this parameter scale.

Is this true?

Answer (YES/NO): NO